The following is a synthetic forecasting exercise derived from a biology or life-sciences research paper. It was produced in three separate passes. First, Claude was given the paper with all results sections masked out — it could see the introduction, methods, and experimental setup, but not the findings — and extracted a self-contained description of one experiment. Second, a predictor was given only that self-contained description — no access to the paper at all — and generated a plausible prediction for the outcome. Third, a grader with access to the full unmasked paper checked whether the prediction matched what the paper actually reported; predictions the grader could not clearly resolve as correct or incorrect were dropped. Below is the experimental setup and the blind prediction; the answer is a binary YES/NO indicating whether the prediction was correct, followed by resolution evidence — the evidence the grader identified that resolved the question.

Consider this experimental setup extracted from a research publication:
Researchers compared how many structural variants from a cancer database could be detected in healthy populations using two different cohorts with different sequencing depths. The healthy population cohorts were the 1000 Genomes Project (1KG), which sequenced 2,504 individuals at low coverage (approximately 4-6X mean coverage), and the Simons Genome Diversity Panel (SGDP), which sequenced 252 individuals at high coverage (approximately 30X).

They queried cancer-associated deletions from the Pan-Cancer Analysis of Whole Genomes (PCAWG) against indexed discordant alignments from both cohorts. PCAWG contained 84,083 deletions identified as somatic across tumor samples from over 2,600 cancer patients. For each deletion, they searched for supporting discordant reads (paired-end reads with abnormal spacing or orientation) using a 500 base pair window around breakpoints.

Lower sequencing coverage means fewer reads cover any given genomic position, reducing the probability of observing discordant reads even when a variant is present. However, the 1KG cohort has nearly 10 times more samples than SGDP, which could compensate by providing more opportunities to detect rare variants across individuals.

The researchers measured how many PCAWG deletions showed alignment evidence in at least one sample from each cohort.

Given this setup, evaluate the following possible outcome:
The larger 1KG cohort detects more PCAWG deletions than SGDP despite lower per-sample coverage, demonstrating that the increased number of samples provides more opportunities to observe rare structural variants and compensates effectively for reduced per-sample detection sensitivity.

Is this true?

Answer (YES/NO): NO